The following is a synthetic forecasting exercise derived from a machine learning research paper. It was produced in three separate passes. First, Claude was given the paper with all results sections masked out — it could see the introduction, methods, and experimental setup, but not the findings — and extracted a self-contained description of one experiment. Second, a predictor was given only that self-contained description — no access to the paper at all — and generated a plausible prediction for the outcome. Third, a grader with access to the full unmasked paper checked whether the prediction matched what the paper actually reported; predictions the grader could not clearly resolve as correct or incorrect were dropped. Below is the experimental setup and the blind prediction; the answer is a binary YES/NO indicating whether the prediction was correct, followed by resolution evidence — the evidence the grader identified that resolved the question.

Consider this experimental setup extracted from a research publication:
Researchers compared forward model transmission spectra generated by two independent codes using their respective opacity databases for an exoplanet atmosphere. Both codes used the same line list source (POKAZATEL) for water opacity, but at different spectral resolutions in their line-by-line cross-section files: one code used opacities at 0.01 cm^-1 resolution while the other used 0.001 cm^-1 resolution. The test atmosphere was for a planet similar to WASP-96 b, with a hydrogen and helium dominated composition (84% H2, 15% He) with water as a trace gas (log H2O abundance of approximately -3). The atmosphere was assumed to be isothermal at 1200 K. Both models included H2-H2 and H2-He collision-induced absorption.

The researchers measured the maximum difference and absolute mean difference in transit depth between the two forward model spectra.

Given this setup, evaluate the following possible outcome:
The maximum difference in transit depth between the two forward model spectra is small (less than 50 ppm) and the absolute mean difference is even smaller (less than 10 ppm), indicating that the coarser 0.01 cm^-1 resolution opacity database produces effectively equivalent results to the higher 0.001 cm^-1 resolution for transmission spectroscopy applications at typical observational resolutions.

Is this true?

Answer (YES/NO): YES